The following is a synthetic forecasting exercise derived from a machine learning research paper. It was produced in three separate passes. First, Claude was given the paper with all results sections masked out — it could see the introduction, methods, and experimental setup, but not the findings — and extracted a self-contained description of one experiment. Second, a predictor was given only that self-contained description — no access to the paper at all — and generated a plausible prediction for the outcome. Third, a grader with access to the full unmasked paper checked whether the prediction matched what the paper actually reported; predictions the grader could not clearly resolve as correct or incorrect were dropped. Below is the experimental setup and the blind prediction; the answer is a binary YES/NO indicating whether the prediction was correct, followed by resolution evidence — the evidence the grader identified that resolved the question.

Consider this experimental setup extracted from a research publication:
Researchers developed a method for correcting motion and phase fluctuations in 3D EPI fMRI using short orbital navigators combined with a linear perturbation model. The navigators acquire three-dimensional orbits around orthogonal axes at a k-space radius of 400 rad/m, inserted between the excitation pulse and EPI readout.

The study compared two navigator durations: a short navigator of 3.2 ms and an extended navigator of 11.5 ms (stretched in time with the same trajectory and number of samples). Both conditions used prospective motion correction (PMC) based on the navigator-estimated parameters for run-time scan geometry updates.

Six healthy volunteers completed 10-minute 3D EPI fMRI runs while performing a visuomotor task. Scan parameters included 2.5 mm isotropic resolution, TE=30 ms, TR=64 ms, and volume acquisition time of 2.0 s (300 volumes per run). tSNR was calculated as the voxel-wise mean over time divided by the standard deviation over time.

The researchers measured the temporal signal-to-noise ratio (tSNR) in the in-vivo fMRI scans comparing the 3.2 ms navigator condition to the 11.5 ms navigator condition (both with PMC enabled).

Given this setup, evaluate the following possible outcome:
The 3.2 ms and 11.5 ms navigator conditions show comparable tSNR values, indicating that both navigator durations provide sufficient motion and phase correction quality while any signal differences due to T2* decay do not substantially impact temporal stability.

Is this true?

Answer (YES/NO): NO